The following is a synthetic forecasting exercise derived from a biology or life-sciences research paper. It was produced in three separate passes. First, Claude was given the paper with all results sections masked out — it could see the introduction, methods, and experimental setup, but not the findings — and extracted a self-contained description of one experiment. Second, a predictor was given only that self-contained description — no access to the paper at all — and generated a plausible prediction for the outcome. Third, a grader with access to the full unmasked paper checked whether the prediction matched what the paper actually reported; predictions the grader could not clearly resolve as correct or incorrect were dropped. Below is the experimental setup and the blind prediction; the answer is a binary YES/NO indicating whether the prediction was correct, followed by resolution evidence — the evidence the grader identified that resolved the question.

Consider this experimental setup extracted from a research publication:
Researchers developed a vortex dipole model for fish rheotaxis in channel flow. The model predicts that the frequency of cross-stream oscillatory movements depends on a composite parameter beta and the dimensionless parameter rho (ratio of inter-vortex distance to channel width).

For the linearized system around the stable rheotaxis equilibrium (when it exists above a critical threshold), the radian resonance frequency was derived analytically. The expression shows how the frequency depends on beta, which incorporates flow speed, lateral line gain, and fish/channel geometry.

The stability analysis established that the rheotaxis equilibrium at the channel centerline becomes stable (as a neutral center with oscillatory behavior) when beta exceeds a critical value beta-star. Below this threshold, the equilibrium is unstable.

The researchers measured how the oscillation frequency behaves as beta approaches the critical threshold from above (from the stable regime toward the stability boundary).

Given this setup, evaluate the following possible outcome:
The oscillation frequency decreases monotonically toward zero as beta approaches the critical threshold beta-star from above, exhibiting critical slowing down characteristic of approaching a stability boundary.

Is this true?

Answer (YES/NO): YES